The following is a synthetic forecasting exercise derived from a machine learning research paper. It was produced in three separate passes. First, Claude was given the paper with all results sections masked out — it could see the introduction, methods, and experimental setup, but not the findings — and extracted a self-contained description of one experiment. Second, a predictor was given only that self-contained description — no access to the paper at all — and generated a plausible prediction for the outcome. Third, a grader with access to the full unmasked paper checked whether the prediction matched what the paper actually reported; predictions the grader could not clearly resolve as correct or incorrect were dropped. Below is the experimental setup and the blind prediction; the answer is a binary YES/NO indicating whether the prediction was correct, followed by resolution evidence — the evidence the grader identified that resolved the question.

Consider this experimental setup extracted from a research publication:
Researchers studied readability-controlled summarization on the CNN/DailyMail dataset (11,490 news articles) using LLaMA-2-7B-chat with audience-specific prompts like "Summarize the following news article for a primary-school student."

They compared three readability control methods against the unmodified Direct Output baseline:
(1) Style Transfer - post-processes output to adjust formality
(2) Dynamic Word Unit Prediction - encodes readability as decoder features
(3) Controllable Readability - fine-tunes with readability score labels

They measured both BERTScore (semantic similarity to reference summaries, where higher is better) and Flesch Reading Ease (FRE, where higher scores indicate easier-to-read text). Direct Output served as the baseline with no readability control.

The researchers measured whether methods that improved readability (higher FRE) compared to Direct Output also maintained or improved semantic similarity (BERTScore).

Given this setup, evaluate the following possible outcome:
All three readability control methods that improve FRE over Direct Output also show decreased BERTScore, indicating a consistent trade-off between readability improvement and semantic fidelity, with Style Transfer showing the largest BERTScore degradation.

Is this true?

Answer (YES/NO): YES